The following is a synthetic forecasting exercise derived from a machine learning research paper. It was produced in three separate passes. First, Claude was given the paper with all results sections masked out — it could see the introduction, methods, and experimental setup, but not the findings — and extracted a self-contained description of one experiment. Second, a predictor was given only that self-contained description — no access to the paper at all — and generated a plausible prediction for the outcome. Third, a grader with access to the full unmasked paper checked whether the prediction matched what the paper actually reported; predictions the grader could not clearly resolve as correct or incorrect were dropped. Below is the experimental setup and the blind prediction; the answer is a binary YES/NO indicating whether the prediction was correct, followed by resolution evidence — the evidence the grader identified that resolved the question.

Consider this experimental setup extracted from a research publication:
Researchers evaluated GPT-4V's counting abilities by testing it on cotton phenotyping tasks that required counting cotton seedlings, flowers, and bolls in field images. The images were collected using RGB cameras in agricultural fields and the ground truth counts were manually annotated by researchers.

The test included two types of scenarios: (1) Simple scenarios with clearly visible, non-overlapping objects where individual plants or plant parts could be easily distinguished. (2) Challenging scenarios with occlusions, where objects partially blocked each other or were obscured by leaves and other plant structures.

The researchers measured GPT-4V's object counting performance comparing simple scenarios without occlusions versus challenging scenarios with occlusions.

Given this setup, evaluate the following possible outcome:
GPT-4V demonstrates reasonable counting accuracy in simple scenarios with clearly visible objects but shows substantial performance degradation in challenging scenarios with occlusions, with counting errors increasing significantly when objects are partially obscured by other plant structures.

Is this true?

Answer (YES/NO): NO